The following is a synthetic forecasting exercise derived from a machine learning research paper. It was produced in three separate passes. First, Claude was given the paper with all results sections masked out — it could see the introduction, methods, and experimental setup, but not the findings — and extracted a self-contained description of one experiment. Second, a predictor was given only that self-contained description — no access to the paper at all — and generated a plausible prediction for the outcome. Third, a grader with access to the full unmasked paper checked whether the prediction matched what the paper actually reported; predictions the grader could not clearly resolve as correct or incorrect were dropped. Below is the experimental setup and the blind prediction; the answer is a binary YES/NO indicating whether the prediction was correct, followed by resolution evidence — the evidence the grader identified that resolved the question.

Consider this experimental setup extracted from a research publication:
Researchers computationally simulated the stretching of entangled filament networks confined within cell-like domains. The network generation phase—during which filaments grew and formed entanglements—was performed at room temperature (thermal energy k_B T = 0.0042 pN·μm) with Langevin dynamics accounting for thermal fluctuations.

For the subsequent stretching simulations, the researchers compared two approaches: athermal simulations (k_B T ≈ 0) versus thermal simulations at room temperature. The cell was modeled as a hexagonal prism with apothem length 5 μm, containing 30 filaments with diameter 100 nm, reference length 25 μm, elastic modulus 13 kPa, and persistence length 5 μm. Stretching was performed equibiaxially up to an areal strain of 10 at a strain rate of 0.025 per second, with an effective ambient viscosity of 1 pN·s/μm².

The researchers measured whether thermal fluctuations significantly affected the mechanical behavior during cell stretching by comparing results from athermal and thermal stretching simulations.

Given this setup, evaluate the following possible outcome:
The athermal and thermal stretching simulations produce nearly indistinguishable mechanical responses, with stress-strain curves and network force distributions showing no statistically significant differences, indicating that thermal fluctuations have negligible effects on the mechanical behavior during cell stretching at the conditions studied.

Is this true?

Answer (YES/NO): YES